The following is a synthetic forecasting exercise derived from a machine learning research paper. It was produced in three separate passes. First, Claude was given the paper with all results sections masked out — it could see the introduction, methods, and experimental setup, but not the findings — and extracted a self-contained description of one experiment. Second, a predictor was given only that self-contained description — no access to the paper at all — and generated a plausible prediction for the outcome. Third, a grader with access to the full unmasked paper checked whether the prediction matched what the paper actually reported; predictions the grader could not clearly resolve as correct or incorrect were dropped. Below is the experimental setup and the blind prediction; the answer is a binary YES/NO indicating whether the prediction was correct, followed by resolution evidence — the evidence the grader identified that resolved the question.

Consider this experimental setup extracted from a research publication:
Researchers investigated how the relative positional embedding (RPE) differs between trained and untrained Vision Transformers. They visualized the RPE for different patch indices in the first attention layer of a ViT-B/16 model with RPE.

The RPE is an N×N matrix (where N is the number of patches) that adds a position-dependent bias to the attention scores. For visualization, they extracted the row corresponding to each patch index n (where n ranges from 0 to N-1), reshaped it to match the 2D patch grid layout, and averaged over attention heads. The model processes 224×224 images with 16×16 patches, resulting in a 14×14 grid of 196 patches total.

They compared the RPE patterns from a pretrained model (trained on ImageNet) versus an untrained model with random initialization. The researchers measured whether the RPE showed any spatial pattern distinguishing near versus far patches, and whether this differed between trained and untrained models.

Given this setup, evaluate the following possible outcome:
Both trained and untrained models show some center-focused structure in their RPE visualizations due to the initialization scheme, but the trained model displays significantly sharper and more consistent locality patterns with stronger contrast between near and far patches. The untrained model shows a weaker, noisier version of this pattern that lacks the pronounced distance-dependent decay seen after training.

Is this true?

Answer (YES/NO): NO